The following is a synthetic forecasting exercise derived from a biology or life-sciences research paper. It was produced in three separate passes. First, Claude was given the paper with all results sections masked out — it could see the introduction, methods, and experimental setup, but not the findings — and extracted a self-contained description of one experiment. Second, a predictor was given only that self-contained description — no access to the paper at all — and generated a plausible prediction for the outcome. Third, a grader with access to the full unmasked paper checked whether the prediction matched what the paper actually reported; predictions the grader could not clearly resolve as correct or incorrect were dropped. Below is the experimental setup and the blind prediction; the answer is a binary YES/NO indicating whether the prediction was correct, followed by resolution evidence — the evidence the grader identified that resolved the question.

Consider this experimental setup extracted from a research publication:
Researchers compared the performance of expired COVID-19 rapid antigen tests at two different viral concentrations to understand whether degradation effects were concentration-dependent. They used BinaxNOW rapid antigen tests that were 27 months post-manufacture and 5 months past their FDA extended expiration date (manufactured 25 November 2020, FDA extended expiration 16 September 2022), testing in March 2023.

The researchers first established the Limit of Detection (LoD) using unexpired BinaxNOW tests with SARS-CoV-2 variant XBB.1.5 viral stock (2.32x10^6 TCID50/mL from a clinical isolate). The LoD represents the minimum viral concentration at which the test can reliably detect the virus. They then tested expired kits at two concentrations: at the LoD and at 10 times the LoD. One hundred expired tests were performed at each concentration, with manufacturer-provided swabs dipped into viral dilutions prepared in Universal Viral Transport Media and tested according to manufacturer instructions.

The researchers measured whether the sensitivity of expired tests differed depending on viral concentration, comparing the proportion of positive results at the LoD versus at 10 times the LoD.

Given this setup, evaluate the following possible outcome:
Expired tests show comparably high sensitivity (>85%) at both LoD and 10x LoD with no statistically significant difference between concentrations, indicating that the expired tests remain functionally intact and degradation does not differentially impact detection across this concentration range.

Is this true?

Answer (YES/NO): YES